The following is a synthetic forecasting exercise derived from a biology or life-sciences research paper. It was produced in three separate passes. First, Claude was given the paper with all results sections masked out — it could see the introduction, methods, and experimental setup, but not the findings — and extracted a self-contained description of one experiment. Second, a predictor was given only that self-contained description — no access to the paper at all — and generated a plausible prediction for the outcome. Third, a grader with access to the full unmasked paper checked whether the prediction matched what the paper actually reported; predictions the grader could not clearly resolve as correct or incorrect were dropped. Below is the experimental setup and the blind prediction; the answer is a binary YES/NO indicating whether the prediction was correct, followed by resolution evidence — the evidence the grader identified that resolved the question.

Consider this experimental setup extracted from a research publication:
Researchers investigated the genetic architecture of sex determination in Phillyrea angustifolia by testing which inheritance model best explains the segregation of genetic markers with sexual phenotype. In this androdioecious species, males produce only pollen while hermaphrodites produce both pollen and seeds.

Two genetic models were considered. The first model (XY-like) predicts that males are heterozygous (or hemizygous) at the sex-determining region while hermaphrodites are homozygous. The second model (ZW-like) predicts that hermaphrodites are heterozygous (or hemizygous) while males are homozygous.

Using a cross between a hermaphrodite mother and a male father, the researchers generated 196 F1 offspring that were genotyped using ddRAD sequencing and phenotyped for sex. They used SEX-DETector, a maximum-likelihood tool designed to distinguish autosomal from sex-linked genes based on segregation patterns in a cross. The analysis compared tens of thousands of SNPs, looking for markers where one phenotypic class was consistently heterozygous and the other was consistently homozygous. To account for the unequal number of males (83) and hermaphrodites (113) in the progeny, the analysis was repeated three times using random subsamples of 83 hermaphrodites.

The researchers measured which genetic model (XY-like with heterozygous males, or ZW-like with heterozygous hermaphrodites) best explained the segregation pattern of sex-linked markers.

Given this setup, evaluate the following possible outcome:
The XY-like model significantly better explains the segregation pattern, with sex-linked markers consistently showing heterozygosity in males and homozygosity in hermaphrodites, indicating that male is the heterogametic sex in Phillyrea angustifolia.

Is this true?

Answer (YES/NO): YES